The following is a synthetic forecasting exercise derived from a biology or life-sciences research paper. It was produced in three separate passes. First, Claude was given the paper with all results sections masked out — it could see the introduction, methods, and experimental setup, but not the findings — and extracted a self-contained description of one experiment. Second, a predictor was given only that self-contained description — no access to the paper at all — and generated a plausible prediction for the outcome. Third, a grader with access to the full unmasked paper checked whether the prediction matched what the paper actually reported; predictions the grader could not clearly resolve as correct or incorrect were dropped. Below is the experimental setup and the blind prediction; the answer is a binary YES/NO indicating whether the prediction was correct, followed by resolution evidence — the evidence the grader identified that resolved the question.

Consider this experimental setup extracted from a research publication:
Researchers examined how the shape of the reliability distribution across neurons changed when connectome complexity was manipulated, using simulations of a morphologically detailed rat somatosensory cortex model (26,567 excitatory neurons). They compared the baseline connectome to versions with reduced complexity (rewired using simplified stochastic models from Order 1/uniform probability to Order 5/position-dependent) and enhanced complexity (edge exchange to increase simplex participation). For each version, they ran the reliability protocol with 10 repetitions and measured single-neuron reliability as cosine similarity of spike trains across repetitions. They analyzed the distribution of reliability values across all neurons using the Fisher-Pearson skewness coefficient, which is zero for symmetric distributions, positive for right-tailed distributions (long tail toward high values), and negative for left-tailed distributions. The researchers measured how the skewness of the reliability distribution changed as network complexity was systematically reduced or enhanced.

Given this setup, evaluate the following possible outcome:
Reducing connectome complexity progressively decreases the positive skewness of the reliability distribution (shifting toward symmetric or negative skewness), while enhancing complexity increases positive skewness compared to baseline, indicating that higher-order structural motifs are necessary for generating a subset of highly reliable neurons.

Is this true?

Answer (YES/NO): NO